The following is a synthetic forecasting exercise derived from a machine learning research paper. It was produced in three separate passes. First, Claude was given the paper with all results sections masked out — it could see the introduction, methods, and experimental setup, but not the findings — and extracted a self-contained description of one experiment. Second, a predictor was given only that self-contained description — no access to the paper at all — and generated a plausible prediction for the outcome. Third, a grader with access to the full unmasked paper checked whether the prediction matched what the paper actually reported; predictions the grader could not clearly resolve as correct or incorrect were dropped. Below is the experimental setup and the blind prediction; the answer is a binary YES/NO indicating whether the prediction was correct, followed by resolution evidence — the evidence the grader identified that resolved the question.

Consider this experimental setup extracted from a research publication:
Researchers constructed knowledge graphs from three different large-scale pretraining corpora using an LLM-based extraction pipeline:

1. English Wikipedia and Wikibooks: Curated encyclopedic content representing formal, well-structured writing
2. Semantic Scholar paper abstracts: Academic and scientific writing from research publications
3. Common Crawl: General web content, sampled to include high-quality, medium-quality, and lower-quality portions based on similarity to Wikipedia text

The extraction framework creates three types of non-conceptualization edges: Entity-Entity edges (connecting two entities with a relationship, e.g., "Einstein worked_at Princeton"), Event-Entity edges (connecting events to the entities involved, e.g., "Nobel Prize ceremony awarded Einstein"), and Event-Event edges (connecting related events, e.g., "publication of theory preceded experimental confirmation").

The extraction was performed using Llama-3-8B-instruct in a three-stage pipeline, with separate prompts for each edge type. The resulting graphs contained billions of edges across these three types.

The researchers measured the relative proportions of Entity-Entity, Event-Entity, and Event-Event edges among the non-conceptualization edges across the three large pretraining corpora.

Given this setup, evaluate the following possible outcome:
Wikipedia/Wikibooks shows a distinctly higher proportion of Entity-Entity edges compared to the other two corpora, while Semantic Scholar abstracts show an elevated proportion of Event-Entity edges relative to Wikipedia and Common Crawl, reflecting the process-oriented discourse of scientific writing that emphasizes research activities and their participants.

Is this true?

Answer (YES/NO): NO